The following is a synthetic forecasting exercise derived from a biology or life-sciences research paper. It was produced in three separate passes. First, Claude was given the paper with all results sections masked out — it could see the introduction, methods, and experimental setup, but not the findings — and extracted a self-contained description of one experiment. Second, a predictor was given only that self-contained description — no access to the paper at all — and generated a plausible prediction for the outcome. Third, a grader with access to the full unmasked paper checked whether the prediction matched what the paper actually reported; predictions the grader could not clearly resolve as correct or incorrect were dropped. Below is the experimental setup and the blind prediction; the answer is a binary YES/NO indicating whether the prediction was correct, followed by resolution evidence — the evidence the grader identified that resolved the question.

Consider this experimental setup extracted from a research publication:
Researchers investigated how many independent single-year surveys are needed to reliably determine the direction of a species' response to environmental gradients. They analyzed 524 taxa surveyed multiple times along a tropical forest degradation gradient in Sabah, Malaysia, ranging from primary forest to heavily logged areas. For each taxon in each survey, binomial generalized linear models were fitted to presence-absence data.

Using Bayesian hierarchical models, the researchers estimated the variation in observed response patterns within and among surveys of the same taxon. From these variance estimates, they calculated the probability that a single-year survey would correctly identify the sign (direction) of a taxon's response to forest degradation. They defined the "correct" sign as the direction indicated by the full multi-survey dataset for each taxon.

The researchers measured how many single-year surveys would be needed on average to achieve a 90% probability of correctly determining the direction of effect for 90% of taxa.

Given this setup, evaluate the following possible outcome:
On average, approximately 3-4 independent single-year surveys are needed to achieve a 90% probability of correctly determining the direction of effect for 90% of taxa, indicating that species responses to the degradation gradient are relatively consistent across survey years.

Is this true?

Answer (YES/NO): NO